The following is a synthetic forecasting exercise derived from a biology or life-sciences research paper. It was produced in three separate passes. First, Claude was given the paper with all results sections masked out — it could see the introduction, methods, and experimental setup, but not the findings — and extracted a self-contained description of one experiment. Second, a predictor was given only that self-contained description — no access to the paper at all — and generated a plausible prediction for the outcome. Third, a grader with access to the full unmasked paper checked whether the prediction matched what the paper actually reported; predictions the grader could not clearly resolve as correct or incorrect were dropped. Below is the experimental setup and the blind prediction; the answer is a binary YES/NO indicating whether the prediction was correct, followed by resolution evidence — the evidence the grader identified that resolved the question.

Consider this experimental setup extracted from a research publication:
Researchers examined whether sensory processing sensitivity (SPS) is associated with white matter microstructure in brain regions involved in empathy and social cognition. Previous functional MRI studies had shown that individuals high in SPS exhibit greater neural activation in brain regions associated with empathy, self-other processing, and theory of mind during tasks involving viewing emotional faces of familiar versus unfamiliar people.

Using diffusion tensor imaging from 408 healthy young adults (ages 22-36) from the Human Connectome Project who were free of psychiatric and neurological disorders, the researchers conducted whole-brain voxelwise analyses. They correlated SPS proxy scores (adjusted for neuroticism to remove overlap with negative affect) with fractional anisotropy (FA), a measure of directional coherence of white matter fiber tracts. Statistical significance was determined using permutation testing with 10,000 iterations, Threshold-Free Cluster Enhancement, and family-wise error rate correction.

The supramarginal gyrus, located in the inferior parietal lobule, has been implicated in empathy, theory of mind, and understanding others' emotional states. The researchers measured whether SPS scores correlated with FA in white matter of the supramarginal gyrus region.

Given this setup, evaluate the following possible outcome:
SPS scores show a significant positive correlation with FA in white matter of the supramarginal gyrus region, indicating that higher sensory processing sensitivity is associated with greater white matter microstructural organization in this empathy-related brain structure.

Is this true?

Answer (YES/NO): NO